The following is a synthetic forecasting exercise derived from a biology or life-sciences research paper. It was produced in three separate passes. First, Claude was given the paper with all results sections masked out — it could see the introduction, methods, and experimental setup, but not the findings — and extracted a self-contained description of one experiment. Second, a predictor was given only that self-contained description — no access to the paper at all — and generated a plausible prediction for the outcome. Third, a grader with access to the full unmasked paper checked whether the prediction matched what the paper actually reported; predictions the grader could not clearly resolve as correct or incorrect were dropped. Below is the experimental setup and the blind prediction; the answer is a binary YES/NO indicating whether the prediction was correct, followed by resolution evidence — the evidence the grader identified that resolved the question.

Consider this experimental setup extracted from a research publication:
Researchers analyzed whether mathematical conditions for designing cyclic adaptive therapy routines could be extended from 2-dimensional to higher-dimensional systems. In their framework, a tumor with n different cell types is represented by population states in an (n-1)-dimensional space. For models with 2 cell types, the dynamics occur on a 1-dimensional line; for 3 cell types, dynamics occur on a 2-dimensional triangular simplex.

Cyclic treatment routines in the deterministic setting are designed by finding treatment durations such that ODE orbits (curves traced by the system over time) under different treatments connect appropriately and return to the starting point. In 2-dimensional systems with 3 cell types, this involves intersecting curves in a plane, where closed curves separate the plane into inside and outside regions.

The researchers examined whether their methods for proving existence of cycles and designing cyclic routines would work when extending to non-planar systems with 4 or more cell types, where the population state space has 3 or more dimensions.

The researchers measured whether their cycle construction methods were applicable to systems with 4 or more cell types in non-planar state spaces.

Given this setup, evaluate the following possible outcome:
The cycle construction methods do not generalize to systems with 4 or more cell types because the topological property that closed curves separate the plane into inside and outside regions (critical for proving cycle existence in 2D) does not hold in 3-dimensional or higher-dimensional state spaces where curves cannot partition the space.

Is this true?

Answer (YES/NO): YES